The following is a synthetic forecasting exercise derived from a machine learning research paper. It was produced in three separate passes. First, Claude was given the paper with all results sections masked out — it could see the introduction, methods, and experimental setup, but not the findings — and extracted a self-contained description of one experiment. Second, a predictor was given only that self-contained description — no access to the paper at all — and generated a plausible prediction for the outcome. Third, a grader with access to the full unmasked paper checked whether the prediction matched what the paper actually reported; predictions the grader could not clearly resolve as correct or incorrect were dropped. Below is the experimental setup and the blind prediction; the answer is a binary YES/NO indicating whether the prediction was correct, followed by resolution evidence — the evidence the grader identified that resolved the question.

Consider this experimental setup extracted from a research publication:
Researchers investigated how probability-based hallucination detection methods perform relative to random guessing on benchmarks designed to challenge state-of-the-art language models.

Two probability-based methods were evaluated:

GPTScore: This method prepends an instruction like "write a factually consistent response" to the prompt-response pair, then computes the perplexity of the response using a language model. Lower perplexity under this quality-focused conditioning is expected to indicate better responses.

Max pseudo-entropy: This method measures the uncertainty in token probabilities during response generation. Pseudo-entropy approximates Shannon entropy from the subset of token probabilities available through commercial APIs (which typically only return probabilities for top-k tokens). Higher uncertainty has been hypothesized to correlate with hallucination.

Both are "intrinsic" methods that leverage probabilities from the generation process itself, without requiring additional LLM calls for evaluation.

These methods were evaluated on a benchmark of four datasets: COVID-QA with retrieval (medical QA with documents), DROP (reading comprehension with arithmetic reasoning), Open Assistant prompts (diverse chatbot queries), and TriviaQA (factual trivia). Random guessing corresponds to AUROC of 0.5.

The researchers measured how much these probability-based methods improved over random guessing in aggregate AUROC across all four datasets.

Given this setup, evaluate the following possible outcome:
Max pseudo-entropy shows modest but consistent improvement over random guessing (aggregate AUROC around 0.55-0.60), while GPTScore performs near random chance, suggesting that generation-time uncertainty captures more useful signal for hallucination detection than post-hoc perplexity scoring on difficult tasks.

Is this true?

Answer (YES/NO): NO